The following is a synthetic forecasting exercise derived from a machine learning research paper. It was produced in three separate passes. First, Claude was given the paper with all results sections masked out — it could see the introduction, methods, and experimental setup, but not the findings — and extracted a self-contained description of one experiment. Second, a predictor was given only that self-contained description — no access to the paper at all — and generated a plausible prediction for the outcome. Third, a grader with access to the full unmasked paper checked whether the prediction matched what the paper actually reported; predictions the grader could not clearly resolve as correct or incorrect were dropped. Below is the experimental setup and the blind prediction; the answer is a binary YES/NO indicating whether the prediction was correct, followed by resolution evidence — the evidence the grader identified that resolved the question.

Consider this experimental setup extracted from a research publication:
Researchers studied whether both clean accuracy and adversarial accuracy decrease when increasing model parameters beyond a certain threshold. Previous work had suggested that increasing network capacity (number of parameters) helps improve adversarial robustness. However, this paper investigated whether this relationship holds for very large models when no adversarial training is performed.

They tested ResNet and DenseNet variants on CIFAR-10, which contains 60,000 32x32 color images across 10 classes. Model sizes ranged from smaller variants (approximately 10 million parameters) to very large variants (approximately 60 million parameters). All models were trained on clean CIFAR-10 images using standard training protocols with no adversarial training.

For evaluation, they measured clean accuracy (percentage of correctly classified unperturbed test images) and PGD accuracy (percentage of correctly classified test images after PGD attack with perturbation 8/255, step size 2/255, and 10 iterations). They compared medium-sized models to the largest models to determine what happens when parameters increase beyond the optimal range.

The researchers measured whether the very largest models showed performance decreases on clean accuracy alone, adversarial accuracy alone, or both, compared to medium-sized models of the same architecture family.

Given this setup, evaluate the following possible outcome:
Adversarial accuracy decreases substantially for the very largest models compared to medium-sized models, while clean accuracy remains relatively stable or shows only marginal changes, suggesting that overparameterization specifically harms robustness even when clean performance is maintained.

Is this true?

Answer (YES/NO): NO